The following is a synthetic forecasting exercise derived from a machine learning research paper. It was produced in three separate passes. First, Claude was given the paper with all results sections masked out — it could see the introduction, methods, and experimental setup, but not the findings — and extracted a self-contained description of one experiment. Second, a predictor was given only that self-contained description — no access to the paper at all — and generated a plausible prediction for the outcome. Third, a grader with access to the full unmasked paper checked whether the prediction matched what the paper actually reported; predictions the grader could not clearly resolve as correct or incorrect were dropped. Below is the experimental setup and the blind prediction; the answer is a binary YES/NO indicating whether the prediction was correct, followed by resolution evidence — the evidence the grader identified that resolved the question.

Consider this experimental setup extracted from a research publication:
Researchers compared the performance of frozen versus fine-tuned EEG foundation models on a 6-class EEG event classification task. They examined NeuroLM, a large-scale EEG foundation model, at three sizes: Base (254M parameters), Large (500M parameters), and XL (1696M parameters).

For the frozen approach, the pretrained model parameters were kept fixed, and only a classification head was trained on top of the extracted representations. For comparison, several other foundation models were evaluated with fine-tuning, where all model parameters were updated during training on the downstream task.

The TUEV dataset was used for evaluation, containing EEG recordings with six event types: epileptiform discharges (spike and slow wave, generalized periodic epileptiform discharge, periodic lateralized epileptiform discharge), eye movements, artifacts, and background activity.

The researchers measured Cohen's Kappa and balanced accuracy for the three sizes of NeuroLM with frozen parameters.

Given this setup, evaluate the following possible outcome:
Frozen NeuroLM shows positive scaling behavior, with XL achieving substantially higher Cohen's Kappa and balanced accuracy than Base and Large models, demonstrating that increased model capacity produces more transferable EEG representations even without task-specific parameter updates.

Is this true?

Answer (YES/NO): NO